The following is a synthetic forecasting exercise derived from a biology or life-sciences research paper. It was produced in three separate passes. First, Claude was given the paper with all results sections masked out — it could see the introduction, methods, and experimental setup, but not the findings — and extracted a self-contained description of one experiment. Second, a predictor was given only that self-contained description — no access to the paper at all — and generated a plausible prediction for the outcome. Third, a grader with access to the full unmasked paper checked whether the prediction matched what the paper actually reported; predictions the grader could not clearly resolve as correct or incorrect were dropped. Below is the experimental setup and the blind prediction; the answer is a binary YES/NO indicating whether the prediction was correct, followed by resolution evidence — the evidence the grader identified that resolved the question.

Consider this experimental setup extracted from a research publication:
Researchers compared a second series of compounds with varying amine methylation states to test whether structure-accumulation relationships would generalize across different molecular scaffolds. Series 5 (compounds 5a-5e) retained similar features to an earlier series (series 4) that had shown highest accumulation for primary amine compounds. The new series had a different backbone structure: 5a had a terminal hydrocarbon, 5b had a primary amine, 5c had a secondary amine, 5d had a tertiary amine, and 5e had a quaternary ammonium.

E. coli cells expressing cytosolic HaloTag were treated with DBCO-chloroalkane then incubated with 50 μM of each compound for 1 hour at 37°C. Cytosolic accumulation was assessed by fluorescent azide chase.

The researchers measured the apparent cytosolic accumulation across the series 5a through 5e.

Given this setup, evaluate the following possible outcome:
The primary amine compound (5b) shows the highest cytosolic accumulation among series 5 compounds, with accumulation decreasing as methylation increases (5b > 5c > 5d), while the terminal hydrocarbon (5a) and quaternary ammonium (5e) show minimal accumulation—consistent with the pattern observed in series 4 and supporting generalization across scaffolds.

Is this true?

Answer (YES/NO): NO